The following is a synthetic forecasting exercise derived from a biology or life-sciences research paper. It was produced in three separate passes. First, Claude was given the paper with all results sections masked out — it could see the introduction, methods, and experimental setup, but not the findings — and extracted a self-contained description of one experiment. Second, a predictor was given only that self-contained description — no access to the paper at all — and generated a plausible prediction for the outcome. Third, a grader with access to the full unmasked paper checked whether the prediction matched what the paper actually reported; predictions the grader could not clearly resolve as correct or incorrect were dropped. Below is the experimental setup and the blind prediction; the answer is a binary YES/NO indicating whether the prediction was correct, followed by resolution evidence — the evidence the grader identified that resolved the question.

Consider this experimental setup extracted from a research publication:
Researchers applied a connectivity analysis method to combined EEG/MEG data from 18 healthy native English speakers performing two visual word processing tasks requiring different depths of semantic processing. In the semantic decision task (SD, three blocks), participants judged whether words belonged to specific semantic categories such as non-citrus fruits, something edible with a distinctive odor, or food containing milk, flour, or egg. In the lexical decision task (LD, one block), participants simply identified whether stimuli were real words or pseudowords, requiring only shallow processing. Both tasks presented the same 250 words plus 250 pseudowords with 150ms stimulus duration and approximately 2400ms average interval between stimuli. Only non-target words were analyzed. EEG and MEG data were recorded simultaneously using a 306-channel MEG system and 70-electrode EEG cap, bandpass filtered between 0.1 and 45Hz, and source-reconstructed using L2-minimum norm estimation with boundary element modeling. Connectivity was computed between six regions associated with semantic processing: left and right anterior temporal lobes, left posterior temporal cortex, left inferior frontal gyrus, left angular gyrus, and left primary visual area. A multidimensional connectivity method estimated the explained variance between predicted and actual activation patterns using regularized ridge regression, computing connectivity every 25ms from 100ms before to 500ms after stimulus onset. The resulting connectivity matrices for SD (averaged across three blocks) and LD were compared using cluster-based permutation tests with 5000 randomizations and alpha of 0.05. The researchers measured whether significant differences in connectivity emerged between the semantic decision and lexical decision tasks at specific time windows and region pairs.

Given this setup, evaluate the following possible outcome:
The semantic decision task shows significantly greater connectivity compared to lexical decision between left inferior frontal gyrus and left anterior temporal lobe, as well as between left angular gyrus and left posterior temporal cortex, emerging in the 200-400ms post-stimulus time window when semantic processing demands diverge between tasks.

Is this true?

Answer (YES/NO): NO